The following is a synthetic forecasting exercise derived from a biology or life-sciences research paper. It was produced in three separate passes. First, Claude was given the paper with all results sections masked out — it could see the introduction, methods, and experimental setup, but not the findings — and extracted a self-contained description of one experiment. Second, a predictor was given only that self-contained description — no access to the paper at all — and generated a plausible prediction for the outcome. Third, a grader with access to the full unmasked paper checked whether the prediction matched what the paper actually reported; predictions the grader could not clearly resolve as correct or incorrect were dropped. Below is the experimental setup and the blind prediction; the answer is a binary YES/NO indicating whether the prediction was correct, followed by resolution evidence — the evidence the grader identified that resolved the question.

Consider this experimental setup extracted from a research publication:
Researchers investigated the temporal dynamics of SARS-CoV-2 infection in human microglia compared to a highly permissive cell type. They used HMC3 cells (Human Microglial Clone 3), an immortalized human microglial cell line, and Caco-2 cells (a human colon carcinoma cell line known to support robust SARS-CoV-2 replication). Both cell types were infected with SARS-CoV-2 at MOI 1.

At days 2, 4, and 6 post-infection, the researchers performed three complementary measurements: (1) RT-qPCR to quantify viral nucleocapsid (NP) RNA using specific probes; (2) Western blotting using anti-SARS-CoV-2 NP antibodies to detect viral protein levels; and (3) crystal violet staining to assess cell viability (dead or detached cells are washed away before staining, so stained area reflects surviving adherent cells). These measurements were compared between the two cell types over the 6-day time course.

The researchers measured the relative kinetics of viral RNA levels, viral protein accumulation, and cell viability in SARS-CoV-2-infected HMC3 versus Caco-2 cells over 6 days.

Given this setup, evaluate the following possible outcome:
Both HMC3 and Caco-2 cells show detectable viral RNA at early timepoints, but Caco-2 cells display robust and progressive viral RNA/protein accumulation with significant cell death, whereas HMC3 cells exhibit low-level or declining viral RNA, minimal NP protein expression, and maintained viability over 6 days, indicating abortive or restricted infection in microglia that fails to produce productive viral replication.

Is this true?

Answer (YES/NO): NO